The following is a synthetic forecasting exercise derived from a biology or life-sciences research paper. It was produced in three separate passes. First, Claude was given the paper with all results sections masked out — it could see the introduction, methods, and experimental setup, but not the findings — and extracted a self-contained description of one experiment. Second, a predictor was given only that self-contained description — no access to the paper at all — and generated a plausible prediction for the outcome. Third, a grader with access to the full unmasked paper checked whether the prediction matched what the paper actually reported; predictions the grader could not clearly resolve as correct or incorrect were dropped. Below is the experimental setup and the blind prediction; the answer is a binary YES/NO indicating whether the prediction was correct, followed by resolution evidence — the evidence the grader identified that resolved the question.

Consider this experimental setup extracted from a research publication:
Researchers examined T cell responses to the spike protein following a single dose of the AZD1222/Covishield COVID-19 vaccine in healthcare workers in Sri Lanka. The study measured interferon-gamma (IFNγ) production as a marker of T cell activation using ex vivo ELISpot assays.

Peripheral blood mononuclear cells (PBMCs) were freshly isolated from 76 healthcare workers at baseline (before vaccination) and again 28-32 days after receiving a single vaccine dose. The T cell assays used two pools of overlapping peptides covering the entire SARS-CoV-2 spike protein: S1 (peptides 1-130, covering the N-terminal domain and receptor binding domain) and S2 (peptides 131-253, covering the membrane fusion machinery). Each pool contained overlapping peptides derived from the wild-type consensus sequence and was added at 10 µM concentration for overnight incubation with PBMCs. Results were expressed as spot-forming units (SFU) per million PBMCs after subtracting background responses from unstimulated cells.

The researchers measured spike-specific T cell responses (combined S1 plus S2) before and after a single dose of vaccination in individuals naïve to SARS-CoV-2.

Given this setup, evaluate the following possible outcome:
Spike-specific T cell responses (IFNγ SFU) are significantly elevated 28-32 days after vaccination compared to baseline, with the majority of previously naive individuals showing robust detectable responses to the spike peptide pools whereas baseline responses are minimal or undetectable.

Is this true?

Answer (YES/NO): YES